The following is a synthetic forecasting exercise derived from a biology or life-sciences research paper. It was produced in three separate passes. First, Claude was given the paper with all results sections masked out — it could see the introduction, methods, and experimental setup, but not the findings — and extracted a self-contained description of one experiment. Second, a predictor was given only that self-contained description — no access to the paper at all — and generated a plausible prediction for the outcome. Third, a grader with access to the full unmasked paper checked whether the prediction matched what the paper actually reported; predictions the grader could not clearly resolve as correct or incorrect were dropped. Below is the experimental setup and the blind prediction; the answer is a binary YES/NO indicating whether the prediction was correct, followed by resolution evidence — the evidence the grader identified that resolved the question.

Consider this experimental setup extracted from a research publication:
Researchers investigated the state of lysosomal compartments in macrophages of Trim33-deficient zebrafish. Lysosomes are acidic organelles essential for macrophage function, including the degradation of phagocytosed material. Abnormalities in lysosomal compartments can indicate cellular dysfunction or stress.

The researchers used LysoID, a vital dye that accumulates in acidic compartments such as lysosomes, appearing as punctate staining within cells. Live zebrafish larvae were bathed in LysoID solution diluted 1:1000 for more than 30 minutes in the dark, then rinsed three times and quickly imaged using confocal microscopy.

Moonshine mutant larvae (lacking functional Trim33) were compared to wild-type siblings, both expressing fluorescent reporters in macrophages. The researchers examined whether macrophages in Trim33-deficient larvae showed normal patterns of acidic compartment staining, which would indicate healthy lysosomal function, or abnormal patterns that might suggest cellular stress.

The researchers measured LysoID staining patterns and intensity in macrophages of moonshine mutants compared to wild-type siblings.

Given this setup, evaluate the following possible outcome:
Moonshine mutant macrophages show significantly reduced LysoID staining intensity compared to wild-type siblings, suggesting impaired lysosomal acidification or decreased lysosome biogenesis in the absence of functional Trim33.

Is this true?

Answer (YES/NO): NO